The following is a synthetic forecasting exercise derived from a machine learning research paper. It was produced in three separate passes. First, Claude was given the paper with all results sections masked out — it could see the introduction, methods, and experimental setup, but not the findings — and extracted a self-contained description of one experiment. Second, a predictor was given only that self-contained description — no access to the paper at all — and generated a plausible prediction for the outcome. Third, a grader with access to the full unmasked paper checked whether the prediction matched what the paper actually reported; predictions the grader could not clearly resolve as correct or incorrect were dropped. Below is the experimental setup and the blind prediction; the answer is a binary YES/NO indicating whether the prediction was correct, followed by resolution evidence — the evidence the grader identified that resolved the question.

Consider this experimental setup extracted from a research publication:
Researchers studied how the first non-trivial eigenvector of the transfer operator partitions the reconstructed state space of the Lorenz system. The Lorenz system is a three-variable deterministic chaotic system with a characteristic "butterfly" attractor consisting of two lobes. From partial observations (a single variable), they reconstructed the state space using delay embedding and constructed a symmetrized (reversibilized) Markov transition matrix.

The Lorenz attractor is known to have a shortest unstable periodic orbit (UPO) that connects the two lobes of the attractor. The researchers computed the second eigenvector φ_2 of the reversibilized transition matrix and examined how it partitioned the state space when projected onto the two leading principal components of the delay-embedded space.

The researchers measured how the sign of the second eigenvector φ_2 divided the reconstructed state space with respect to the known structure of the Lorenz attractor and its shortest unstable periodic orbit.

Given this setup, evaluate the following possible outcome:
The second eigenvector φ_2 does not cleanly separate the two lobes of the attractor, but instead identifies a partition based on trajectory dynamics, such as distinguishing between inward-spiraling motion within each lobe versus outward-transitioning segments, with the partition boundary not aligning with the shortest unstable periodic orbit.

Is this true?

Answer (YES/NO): NO